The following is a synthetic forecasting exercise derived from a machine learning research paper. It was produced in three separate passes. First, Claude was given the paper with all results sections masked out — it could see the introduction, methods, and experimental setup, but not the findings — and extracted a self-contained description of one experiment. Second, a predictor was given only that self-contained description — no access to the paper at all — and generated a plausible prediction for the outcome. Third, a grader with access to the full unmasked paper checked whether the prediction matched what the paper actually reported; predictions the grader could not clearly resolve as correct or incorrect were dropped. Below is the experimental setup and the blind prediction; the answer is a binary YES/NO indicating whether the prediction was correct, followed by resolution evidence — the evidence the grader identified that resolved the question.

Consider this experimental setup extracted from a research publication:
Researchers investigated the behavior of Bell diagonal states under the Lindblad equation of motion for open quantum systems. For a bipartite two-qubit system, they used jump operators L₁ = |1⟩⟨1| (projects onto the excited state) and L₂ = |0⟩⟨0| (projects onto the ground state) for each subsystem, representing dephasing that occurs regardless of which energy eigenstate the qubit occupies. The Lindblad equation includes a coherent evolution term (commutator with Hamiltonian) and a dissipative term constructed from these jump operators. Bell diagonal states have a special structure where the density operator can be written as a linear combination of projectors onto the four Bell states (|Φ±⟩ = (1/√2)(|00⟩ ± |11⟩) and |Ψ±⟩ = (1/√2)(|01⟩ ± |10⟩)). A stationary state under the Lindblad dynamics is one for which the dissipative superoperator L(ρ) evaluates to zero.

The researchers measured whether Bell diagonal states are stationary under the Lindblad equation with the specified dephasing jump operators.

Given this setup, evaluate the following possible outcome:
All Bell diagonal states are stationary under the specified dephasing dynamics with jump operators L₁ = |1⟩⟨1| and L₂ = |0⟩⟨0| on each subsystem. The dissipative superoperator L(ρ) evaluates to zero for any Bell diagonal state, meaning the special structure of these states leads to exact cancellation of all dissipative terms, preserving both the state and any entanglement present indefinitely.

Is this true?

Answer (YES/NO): NO